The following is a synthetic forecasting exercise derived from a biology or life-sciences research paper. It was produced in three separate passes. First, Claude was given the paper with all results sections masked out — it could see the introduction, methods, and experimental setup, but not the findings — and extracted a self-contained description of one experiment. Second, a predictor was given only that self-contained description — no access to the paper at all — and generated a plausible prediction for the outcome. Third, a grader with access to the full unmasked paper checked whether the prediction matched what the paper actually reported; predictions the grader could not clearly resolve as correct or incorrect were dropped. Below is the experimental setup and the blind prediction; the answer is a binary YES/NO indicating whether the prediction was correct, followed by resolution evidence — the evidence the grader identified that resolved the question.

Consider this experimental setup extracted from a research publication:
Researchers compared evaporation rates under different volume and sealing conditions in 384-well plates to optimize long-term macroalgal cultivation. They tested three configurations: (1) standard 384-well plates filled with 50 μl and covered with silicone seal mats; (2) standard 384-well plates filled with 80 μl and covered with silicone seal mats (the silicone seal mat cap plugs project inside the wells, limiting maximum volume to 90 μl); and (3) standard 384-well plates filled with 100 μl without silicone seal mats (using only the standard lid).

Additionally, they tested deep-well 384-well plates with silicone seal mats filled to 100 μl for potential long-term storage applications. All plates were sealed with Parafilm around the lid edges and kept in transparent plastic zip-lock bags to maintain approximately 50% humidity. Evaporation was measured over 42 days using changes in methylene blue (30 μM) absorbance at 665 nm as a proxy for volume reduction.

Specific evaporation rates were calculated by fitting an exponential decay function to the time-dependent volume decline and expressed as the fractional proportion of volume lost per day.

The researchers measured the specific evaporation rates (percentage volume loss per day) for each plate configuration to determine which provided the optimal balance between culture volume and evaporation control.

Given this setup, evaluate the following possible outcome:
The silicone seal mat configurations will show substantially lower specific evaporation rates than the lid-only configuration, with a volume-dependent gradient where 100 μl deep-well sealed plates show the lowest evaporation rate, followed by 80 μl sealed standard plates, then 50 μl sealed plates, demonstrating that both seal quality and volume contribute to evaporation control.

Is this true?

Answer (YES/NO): NO